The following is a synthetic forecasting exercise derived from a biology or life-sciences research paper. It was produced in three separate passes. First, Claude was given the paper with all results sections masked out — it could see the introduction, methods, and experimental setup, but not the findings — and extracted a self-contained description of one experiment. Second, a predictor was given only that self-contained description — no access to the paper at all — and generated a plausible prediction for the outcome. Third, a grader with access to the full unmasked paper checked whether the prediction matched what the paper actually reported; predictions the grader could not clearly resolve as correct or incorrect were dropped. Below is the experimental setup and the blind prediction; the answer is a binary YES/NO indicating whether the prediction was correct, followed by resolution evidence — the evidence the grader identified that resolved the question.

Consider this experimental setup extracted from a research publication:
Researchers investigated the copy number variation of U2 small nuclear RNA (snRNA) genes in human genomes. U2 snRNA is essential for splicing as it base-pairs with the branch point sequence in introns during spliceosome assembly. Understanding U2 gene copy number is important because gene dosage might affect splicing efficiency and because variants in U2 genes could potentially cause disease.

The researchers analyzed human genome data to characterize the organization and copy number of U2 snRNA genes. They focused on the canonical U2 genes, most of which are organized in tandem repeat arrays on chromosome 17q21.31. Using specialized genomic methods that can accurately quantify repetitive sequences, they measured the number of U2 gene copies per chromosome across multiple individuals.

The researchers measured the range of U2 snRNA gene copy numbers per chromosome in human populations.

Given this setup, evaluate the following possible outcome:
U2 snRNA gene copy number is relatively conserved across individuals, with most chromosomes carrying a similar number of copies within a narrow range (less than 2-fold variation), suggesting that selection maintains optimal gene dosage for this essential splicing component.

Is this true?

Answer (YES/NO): NO